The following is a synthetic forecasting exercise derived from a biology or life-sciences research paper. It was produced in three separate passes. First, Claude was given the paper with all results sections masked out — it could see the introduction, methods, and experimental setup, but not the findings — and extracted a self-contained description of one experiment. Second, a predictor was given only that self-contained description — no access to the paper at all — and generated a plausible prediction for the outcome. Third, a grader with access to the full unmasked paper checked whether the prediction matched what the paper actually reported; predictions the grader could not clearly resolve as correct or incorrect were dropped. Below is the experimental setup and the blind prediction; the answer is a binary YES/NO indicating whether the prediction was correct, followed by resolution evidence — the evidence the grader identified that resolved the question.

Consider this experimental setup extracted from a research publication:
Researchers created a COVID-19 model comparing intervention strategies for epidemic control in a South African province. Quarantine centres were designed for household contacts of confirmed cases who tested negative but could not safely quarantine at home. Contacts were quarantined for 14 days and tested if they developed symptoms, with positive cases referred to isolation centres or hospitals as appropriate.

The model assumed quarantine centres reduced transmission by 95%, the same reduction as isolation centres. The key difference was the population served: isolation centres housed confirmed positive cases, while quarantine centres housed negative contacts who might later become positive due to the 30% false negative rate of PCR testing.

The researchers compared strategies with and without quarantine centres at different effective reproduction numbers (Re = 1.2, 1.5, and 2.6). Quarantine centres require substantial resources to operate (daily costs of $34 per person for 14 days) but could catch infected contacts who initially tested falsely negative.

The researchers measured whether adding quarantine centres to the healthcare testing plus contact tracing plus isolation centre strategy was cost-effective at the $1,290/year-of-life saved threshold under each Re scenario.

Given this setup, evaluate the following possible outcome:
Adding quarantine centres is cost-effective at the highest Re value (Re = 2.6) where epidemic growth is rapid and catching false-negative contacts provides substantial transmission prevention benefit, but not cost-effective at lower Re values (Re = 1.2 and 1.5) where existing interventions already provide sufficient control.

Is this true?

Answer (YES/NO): NO